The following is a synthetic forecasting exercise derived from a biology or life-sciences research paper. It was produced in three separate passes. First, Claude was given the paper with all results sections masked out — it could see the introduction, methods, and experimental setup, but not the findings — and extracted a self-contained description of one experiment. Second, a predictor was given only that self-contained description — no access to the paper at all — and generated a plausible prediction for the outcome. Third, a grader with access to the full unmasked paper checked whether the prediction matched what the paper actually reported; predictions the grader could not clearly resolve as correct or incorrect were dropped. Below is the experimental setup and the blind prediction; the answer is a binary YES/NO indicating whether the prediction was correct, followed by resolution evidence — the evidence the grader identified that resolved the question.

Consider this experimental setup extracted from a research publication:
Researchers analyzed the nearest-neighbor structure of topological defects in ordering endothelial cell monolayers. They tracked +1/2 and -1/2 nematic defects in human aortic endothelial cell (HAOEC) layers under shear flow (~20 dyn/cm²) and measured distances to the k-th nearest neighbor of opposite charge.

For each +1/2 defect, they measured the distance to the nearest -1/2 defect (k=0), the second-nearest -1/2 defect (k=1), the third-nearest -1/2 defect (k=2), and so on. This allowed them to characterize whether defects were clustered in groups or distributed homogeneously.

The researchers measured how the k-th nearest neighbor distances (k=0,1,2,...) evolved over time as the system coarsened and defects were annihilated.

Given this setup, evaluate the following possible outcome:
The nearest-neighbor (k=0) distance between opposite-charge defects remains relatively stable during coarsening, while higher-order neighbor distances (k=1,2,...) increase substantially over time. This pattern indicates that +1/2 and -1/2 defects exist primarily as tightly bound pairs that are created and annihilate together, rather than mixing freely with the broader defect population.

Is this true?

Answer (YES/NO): YES